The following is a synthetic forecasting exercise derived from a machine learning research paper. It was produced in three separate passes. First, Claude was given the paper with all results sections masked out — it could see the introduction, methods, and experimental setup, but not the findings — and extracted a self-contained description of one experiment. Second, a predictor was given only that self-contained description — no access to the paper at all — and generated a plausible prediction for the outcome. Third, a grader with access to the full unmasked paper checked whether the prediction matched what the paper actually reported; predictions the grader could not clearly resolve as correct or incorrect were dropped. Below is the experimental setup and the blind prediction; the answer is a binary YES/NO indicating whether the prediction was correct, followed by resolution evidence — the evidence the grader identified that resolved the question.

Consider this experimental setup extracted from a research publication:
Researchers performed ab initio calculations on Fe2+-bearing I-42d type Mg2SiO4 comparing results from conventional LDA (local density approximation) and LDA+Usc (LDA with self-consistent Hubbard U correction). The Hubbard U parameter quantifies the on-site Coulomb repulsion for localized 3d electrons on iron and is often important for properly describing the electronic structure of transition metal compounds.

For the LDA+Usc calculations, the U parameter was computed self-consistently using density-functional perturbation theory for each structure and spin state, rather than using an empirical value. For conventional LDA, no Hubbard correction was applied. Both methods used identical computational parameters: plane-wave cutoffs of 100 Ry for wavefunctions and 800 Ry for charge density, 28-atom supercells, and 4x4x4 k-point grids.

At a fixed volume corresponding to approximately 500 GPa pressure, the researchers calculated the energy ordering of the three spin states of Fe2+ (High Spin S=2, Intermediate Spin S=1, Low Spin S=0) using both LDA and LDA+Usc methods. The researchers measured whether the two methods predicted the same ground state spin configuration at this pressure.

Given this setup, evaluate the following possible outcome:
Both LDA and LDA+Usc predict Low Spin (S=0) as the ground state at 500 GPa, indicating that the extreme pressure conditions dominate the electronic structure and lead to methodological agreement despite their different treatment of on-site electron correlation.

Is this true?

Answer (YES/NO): NO